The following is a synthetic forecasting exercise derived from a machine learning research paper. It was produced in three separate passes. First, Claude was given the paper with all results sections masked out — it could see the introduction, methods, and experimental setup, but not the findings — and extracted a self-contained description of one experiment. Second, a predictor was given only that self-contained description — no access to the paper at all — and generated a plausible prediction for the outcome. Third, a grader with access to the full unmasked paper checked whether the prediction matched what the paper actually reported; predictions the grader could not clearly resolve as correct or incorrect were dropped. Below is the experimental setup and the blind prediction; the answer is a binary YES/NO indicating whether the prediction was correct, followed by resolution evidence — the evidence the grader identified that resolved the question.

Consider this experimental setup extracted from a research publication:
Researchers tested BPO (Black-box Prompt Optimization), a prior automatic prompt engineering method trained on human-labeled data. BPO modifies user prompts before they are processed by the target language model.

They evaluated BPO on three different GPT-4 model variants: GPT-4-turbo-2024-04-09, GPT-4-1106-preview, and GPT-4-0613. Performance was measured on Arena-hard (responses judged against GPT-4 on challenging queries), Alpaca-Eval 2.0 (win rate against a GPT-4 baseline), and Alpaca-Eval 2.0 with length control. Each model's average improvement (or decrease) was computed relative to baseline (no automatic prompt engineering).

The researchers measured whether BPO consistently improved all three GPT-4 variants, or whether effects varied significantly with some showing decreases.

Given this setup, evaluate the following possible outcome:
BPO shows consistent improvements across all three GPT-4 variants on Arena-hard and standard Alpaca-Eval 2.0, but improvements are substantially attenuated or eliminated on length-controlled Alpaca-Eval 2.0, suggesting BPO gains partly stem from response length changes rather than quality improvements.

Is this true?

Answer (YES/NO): NO